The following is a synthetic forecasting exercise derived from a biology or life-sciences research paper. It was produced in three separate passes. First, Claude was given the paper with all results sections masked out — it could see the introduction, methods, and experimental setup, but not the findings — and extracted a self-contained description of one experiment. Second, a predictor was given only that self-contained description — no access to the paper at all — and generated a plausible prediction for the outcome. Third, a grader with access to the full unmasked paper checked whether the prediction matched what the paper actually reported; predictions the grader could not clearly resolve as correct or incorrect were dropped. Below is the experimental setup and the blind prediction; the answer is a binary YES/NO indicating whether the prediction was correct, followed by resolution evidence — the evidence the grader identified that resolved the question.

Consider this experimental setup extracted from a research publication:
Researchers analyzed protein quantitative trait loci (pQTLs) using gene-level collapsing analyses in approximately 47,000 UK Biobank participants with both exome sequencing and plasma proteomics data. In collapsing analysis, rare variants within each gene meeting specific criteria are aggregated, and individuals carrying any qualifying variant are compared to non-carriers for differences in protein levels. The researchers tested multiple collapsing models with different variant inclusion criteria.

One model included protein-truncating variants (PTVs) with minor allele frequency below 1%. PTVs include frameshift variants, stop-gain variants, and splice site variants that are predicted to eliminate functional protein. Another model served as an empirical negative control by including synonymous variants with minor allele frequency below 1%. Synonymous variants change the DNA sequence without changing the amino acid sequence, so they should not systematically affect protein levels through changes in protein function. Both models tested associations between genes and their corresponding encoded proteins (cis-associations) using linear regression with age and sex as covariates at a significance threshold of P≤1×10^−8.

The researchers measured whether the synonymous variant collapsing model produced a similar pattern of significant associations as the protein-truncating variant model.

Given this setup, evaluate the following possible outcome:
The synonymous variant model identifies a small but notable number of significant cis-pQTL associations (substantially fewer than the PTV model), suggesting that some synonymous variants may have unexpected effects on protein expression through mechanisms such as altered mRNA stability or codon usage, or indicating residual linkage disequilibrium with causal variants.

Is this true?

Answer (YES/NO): NO